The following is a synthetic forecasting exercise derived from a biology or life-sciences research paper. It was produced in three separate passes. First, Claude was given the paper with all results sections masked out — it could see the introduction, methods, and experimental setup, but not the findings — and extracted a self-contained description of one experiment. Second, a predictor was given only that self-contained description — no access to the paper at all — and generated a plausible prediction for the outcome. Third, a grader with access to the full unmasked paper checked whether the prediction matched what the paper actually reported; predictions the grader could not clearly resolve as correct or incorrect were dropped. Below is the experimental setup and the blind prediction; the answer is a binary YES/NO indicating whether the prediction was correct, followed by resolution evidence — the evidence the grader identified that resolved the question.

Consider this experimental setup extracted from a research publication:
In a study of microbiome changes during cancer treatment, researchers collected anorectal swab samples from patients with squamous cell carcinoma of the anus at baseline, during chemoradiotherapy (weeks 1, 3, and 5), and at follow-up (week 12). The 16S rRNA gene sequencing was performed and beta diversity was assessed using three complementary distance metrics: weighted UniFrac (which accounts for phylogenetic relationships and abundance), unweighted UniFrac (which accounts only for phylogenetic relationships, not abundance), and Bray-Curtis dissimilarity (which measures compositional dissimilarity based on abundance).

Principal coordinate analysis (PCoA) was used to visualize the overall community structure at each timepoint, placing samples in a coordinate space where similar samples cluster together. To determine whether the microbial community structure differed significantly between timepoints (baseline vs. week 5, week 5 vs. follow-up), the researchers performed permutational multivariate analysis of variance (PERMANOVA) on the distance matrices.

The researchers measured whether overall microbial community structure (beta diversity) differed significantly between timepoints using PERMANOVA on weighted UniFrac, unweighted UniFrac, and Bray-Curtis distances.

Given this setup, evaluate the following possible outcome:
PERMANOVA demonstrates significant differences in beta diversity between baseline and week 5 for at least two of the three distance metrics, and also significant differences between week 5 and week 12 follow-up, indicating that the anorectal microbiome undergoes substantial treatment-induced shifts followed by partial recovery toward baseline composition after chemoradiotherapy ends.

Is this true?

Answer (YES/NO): NO